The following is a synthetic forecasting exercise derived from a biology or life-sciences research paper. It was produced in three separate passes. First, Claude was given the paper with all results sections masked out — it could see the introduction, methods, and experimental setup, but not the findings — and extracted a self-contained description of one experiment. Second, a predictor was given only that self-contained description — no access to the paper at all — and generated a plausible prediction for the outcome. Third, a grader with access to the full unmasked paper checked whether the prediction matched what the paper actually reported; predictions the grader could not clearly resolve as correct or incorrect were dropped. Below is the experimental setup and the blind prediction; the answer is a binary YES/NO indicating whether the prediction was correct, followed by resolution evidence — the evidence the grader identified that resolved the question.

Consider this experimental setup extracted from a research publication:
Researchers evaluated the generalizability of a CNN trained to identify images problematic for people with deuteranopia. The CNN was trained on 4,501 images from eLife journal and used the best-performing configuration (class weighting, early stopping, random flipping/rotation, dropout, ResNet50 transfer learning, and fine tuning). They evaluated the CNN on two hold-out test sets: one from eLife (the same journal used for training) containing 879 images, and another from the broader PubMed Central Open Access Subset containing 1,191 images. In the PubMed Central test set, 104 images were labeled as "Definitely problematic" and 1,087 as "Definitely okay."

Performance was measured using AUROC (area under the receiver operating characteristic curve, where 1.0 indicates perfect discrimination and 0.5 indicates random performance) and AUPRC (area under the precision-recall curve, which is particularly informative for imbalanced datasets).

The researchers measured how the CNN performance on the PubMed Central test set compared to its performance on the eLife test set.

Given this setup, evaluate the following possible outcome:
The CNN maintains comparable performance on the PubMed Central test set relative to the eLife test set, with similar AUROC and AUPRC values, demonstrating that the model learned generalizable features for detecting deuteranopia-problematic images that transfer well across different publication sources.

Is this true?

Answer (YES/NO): NO